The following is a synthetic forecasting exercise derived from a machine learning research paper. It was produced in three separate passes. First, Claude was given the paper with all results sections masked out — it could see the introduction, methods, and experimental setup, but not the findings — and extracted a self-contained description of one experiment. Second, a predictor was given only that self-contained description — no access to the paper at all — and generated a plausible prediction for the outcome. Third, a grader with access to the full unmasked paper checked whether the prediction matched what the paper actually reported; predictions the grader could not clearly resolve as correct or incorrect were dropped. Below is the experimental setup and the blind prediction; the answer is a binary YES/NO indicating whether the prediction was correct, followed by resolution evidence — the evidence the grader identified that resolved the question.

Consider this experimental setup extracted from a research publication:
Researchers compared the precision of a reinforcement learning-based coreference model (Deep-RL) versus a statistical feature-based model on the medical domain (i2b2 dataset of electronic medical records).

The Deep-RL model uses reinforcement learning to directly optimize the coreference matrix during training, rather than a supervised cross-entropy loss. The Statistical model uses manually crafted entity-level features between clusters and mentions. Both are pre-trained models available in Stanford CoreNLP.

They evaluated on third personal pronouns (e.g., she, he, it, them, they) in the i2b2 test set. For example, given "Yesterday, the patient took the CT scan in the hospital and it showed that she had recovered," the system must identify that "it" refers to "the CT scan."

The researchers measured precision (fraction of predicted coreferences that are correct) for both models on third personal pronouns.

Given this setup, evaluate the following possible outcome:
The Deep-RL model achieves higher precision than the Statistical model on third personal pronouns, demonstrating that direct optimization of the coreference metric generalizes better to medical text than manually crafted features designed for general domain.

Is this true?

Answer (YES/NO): YES